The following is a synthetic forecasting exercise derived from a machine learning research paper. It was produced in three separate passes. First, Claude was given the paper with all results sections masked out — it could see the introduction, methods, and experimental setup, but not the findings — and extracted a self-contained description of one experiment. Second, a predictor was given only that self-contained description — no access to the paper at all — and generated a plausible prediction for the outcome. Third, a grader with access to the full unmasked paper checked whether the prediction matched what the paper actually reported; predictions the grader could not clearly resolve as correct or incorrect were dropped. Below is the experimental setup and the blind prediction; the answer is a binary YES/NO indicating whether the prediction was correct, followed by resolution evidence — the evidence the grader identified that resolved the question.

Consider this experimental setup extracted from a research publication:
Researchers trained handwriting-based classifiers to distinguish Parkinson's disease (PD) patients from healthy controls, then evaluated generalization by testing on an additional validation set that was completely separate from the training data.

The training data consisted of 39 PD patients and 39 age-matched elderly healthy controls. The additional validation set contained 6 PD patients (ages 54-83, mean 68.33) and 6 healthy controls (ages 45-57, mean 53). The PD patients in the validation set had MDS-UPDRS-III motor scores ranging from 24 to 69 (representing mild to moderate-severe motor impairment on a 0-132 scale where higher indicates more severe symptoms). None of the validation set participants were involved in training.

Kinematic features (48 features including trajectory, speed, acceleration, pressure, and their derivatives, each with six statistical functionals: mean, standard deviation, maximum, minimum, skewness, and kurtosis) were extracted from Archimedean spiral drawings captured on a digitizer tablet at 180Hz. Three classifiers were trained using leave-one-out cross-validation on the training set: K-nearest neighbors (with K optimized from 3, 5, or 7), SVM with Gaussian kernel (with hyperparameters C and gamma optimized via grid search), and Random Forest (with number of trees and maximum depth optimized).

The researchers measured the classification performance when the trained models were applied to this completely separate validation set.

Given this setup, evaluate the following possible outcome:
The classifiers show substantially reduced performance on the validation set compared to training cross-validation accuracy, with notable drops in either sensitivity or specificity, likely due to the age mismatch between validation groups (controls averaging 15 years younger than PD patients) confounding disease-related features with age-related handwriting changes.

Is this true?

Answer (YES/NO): NO